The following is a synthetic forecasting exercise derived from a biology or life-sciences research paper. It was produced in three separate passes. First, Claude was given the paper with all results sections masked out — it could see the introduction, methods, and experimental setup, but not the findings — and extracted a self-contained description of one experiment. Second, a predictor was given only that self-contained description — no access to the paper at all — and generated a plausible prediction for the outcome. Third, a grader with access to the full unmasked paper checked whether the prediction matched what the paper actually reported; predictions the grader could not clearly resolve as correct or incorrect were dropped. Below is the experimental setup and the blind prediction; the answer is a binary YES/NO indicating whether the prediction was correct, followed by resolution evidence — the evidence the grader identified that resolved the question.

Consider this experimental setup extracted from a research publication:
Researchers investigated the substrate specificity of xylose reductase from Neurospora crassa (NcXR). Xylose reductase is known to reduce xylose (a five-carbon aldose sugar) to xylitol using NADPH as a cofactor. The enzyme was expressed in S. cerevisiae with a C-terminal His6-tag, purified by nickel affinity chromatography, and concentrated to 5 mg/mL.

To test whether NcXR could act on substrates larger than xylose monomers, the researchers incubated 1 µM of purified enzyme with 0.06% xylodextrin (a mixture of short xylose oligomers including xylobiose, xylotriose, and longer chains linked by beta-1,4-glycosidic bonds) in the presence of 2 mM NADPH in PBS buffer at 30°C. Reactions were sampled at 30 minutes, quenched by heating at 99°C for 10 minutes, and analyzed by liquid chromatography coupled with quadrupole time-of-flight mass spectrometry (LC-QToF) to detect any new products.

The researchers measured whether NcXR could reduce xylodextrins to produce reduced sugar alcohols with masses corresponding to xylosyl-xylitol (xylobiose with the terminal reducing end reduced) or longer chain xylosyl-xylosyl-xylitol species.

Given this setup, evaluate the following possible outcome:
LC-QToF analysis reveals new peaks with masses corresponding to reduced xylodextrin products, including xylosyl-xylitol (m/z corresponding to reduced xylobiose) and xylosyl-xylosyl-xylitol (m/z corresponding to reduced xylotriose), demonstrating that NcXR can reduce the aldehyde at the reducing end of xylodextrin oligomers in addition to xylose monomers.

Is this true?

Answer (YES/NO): YES